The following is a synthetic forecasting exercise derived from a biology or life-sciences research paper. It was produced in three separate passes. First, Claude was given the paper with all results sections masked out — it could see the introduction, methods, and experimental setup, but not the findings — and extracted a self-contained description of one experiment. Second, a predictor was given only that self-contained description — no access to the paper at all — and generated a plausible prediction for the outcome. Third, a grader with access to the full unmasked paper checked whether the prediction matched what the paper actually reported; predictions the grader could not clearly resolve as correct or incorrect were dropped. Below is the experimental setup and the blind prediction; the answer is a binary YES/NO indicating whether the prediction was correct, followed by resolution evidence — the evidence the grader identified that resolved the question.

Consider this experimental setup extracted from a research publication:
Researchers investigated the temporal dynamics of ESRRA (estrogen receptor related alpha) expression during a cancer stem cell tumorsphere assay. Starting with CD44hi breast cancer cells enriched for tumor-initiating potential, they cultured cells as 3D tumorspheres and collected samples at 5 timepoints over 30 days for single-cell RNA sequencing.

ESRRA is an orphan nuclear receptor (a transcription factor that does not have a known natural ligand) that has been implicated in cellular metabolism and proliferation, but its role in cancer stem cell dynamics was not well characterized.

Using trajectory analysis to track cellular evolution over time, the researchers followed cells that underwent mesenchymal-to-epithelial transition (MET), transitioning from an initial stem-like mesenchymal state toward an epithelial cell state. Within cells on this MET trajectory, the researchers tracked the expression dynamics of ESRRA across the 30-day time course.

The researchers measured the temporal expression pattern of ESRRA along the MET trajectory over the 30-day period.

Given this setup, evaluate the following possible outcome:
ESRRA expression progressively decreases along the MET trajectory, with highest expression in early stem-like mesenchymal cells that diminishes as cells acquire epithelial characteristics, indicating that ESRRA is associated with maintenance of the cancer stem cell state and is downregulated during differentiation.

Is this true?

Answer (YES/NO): NO